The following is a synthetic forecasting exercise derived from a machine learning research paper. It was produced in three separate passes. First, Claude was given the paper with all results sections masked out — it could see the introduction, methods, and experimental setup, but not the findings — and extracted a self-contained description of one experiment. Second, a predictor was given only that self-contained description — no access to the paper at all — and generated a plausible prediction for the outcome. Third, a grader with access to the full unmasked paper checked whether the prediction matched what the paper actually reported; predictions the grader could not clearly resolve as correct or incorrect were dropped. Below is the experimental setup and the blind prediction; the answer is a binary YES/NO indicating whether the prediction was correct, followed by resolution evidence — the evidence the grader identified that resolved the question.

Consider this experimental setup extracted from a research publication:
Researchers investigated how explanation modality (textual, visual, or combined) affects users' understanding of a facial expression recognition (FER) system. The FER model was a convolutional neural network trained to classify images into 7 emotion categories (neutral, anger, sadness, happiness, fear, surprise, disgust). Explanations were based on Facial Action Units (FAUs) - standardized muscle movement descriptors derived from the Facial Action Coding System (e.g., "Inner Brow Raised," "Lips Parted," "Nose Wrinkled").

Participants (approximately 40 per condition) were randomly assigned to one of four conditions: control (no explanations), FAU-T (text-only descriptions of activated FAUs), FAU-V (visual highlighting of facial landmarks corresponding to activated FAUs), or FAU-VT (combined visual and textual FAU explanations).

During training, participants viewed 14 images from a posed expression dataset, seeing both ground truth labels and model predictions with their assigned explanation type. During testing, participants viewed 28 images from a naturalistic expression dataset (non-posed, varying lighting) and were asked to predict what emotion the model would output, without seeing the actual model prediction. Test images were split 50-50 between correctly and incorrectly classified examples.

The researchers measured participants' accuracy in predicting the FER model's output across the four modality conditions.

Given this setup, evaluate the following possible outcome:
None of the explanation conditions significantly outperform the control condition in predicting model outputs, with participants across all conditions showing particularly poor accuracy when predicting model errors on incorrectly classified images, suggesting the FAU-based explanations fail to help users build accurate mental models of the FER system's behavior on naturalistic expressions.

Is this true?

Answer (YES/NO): NO